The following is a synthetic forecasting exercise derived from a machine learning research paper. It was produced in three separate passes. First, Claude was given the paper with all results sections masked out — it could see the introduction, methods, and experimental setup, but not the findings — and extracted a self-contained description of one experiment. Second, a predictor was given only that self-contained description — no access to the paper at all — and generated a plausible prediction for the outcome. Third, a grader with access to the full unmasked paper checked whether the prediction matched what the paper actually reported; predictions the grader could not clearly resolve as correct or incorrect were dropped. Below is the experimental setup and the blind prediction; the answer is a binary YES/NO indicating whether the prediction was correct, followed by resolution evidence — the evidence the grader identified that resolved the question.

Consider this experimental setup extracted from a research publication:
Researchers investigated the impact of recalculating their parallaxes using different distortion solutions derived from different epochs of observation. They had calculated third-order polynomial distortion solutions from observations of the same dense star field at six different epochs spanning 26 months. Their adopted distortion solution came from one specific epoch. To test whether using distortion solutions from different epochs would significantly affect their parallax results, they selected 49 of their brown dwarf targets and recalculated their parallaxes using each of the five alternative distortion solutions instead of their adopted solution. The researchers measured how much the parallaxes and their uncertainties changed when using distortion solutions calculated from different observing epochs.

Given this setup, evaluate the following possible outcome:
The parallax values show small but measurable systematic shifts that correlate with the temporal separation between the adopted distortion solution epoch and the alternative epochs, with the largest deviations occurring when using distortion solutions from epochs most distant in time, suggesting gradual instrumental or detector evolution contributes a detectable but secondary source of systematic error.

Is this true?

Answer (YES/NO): NO